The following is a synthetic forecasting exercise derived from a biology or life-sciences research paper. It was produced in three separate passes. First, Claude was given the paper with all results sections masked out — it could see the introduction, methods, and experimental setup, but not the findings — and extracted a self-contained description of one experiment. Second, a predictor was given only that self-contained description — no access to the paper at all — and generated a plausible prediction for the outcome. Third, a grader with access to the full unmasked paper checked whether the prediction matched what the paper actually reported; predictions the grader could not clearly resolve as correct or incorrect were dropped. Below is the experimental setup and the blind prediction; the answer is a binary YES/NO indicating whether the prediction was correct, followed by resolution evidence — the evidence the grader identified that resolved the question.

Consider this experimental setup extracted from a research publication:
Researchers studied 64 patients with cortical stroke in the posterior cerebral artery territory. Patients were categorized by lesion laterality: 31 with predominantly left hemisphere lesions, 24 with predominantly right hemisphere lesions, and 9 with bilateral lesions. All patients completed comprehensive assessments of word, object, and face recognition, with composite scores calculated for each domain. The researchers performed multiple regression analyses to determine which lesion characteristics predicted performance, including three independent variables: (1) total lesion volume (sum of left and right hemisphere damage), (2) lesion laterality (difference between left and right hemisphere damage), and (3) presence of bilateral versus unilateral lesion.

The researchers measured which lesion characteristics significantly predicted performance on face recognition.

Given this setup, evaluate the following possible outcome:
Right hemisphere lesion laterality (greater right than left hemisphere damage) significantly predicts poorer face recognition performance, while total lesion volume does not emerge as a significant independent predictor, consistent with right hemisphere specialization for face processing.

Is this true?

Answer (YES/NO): NO